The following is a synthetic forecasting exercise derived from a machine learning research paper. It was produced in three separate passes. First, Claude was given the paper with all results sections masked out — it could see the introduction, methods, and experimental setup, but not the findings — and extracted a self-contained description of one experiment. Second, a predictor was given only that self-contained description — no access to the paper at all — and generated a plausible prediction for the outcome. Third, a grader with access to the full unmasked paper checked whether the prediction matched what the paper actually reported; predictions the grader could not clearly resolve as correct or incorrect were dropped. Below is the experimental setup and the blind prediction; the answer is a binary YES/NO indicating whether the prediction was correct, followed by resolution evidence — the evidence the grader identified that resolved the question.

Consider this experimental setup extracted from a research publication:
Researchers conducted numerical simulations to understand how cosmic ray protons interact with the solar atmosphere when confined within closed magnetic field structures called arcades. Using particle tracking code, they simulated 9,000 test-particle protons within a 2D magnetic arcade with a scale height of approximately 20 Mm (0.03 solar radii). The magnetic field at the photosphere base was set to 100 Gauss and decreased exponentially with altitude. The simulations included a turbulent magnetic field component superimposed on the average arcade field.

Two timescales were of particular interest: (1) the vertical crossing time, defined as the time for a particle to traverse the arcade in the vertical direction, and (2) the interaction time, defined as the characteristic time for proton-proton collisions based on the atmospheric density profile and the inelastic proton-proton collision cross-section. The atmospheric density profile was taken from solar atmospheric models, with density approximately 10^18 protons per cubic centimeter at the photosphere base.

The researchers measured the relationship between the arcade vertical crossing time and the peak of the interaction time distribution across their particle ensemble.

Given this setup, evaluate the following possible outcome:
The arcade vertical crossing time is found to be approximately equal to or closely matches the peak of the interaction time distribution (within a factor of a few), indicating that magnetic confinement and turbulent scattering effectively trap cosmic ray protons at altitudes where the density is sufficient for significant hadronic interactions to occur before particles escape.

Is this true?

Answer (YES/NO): NO